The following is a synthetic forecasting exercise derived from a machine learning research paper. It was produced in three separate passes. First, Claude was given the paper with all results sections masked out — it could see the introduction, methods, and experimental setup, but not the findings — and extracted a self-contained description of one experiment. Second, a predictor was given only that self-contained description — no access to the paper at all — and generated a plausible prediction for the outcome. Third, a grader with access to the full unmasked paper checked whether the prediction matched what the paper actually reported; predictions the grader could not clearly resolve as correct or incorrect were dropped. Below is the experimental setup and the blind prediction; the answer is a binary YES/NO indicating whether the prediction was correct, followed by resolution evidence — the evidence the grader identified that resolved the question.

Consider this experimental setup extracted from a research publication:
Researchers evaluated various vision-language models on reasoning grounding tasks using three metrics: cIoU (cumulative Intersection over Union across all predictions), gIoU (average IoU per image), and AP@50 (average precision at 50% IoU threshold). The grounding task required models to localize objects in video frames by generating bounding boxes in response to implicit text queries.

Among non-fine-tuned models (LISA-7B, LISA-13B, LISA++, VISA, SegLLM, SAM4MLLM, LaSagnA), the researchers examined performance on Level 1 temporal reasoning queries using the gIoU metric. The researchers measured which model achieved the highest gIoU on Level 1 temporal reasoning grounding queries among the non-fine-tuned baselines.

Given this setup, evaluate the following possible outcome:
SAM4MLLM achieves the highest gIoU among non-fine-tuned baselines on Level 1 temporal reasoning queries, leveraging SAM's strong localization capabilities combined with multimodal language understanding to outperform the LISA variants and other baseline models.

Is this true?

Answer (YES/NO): NO